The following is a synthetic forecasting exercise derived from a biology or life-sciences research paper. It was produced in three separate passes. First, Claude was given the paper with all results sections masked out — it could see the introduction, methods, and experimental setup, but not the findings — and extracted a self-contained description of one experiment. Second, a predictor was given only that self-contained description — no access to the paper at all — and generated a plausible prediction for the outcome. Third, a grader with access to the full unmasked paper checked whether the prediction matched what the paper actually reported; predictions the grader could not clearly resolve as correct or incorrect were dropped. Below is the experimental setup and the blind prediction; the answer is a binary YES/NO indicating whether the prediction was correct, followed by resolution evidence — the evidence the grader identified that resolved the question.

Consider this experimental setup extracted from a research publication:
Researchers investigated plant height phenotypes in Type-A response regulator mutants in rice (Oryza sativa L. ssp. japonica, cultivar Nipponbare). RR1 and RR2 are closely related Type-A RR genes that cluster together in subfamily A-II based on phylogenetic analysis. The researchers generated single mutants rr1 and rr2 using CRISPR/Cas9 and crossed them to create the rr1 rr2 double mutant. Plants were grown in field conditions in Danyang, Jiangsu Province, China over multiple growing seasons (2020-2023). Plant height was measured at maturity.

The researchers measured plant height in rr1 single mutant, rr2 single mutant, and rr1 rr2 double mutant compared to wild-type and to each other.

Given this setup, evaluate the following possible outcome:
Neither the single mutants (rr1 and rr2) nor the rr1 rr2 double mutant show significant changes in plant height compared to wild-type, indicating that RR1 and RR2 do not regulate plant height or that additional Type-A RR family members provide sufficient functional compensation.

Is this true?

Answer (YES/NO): NO